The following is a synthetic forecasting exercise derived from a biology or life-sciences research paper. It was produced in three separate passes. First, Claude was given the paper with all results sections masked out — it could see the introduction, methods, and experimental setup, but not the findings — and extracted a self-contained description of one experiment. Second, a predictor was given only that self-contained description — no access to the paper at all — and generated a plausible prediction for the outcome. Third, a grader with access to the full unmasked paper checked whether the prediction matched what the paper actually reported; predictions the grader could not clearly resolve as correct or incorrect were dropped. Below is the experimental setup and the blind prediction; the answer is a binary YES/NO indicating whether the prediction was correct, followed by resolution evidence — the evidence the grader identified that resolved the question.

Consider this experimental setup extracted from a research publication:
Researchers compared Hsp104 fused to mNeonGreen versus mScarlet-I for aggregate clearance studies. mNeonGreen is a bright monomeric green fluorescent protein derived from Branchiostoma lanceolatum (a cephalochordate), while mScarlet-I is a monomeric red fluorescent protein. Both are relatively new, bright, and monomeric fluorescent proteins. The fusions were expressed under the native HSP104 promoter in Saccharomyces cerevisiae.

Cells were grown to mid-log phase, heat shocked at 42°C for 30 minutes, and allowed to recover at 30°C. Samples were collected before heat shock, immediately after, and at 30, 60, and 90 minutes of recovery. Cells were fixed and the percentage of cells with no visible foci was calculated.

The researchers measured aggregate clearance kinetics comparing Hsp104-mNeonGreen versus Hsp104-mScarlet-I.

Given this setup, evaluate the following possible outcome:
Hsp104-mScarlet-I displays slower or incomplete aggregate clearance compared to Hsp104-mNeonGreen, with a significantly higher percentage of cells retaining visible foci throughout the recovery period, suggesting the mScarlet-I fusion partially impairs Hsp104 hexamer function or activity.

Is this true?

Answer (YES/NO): NO